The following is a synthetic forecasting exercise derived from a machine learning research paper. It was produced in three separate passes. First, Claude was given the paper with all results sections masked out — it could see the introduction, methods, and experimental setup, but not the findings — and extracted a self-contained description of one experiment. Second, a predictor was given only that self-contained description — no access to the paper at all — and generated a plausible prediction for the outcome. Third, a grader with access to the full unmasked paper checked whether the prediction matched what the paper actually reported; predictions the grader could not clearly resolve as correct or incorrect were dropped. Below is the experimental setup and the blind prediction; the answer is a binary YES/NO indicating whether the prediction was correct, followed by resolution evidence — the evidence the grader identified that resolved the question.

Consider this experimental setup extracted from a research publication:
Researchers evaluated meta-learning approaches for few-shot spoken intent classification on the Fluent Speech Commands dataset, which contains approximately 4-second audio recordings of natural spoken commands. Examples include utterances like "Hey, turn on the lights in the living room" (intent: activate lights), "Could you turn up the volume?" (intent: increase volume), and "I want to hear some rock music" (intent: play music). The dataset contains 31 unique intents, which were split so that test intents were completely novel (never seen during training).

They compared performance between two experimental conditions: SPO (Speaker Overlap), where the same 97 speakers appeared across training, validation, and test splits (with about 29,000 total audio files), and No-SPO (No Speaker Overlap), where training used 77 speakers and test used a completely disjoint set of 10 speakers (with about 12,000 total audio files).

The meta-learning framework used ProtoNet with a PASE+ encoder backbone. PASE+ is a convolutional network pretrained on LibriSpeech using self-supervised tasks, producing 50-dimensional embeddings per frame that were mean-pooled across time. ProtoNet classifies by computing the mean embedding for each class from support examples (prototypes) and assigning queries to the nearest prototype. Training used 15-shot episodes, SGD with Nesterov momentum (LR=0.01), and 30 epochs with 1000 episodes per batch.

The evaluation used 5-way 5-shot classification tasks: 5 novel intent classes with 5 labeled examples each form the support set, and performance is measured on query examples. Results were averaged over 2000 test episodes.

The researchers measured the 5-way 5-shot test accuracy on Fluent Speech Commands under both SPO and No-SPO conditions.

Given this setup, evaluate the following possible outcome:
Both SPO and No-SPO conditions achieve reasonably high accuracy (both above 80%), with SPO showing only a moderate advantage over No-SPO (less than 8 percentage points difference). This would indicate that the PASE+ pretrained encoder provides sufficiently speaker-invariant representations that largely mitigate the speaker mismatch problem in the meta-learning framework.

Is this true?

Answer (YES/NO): NO